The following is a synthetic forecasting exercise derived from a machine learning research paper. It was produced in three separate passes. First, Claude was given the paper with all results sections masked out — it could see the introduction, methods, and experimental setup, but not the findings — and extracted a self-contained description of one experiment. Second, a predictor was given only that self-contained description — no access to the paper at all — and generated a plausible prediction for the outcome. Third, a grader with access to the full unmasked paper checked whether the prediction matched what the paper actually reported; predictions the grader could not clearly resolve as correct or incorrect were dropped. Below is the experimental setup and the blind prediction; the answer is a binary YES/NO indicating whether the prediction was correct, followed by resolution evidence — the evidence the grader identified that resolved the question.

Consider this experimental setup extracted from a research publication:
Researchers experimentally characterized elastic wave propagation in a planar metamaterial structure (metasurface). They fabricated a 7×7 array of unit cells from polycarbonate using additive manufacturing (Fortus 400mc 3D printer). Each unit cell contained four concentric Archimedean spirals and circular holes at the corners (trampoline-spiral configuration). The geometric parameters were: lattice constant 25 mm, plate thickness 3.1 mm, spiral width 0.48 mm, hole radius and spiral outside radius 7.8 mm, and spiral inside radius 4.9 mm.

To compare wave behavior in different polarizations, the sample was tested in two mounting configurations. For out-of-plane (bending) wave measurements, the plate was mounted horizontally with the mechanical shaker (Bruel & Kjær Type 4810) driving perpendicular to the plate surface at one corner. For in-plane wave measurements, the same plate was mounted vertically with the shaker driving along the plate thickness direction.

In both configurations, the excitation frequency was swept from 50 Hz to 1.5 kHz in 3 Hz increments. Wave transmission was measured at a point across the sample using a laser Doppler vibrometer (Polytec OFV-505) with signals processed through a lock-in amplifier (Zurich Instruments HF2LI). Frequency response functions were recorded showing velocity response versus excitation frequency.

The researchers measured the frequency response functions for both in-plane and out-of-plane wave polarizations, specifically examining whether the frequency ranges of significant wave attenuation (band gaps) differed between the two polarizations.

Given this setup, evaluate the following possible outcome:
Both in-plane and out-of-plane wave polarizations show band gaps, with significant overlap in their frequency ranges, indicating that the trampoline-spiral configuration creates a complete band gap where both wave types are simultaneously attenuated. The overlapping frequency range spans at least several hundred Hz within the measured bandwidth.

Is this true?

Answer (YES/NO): NO